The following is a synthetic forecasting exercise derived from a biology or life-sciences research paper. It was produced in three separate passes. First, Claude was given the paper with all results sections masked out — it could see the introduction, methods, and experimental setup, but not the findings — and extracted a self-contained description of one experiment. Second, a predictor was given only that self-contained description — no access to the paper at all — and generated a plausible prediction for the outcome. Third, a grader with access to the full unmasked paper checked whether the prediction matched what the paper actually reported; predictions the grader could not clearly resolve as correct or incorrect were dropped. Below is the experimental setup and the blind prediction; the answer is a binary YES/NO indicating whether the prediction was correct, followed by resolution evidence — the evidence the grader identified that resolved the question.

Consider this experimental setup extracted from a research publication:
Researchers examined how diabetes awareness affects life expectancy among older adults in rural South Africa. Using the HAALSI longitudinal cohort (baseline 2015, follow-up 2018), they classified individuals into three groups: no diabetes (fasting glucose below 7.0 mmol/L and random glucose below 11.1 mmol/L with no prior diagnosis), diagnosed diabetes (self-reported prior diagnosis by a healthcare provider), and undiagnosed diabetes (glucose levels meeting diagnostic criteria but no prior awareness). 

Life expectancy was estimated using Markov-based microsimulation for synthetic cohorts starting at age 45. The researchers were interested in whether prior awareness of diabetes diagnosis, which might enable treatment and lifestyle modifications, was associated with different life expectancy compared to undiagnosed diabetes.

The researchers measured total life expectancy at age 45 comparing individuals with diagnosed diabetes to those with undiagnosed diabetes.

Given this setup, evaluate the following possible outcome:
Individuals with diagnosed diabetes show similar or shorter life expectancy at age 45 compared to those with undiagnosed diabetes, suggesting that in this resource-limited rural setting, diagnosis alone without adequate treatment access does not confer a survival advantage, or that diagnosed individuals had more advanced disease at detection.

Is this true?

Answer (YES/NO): YES